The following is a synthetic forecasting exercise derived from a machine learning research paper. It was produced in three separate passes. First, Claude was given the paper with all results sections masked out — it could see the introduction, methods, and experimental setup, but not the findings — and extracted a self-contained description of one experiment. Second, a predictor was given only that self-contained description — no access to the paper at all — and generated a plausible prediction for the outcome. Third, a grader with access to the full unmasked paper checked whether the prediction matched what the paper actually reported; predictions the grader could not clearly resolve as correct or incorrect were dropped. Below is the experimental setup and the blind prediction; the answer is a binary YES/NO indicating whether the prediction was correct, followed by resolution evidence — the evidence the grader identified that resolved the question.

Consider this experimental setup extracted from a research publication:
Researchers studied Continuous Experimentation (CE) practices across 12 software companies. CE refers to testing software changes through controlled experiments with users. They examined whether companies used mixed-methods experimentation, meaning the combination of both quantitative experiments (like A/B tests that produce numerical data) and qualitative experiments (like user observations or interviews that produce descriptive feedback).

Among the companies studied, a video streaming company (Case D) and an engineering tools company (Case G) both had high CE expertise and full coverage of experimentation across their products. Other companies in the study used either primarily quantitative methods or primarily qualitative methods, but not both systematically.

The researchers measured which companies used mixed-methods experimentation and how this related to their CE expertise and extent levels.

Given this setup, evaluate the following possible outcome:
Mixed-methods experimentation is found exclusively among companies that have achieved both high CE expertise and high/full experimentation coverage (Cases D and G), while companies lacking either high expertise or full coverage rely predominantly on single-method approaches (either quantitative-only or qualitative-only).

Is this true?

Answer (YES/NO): YES